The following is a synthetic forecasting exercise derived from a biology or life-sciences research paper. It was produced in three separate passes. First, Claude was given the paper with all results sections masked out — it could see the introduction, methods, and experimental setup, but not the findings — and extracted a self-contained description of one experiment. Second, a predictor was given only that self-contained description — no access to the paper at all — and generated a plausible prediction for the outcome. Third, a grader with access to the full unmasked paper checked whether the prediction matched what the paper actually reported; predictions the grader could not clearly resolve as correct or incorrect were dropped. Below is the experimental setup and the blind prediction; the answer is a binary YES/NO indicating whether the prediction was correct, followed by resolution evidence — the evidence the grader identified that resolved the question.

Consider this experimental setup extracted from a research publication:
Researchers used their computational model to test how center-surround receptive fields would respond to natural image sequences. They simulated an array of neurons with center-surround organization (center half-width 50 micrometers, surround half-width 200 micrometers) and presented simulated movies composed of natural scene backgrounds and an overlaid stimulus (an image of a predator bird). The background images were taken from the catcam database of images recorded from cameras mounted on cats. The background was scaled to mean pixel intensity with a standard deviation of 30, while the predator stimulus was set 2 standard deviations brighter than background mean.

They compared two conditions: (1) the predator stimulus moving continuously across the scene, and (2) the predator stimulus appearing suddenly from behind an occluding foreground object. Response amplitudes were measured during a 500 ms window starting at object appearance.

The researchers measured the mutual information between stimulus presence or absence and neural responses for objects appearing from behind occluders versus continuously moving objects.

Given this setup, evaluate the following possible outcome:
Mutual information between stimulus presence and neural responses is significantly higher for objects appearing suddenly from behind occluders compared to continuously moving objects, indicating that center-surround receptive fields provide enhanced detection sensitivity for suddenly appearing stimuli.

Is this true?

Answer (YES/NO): YES